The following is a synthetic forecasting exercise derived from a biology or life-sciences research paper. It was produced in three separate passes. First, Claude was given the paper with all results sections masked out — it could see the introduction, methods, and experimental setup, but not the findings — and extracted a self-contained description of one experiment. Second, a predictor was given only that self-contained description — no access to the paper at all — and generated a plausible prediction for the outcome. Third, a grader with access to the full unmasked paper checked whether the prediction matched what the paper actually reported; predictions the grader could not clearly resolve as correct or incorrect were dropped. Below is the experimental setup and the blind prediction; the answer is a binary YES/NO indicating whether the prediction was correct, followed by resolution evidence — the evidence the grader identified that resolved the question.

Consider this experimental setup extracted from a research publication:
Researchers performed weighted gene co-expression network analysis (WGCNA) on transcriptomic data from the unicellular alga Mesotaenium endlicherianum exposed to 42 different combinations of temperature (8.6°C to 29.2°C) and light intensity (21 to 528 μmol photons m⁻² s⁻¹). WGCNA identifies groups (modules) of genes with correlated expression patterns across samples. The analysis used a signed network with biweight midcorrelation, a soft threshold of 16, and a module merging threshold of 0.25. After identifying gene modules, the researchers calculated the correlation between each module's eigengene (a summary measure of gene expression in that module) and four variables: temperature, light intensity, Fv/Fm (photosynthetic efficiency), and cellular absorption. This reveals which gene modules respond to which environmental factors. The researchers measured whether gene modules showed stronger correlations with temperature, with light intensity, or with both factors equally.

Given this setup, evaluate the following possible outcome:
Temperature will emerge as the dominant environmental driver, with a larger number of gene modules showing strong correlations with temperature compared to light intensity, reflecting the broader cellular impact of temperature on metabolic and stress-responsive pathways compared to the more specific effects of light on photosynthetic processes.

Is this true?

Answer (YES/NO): NO